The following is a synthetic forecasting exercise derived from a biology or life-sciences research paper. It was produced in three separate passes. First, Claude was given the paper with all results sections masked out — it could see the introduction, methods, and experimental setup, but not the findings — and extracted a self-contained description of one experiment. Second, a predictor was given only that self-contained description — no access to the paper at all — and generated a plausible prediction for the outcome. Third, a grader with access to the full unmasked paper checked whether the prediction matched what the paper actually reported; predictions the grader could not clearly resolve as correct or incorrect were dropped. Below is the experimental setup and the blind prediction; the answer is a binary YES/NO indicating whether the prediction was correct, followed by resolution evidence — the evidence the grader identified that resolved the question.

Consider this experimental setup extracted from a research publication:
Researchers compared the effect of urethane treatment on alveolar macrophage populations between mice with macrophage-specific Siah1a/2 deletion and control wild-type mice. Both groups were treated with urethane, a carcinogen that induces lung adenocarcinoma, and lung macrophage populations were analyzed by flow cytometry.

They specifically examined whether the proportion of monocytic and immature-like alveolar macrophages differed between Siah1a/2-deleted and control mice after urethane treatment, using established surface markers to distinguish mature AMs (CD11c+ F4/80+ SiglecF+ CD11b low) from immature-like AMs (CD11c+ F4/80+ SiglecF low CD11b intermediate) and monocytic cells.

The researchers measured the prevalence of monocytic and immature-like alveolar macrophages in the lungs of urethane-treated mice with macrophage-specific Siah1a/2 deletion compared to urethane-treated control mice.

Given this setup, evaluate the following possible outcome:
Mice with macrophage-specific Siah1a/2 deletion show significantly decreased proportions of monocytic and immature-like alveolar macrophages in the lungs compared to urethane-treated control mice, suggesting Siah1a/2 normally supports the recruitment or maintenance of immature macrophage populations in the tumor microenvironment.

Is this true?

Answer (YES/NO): NO